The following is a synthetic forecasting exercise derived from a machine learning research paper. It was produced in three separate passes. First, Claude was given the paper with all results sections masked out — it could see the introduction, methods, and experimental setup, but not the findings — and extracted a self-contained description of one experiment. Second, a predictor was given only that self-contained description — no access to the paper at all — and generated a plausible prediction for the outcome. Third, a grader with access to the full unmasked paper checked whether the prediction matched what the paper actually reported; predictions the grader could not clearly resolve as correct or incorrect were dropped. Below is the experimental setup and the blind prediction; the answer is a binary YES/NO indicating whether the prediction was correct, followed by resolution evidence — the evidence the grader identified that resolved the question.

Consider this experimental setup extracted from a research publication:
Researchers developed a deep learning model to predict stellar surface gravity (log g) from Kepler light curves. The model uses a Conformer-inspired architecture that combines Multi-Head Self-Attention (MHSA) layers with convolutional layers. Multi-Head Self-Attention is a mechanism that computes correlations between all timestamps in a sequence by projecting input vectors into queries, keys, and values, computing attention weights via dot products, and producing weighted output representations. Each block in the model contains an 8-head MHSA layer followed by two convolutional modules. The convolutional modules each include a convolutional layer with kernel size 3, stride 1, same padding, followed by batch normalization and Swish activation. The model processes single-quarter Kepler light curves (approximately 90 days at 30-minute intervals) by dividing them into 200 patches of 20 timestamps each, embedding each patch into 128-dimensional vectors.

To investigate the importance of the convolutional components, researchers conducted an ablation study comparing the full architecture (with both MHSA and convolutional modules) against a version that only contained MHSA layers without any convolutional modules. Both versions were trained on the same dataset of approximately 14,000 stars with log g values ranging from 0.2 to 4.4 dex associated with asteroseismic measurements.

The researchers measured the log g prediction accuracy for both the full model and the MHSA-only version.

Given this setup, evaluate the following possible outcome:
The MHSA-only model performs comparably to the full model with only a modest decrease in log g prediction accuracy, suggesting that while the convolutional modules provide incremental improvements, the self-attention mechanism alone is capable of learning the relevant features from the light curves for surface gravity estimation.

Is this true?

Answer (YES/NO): YES